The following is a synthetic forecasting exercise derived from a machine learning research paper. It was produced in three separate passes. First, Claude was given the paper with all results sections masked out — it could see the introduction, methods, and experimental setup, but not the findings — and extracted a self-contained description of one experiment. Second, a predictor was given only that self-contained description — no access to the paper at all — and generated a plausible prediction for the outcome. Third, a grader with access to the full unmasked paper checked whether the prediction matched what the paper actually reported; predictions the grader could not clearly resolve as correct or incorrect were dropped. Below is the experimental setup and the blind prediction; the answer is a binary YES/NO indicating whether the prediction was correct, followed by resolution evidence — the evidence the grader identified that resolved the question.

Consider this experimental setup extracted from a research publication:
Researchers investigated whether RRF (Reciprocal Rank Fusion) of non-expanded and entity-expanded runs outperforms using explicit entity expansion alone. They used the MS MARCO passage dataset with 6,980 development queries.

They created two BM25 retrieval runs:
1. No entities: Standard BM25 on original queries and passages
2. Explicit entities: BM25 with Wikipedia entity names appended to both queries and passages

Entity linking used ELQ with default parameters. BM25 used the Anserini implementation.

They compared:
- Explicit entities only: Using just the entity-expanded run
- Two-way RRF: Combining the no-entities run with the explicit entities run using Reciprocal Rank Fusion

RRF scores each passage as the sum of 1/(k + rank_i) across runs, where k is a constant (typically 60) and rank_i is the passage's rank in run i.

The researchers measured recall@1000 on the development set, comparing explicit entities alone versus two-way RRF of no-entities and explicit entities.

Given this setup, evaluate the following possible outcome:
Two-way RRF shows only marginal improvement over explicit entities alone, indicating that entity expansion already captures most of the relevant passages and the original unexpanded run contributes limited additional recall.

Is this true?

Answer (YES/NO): NO